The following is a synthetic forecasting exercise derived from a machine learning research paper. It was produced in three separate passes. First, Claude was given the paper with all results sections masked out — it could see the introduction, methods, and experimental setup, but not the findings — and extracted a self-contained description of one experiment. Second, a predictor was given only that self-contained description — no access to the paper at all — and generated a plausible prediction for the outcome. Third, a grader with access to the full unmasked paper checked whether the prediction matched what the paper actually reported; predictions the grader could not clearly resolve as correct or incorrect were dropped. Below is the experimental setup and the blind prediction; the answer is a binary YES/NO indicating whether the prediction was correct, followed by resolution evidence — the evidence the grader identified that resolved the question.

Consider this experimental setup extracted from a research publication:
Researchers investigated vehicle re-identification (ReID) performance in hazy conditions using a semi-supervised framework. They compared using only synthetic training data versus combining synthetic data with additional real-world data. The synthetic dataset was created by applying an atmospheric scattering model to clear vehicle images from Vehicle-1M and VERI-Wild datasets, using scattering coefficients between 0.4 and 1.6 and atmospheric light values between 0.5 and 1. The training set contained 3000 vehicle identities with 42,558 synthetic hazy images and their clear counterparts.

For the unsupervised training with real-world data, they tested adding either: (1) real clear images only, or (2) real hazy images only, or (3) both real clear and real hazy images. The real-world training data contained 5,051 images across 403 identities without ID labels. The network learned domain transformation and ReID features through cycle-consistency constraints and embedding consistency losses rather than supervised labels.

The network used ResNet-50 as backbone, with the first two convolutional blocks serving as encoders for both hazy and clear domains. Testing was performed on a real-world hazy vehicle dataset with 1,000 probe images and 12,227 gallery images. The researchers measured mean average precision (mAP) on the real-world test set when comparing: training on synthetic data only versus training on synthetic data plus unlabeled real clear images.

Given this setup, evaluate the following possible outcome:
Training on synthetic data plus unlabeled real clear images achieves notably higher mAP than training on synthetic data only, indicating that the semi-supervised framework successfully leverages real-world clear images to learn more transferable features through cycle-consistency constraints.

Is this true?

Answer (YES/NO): YES